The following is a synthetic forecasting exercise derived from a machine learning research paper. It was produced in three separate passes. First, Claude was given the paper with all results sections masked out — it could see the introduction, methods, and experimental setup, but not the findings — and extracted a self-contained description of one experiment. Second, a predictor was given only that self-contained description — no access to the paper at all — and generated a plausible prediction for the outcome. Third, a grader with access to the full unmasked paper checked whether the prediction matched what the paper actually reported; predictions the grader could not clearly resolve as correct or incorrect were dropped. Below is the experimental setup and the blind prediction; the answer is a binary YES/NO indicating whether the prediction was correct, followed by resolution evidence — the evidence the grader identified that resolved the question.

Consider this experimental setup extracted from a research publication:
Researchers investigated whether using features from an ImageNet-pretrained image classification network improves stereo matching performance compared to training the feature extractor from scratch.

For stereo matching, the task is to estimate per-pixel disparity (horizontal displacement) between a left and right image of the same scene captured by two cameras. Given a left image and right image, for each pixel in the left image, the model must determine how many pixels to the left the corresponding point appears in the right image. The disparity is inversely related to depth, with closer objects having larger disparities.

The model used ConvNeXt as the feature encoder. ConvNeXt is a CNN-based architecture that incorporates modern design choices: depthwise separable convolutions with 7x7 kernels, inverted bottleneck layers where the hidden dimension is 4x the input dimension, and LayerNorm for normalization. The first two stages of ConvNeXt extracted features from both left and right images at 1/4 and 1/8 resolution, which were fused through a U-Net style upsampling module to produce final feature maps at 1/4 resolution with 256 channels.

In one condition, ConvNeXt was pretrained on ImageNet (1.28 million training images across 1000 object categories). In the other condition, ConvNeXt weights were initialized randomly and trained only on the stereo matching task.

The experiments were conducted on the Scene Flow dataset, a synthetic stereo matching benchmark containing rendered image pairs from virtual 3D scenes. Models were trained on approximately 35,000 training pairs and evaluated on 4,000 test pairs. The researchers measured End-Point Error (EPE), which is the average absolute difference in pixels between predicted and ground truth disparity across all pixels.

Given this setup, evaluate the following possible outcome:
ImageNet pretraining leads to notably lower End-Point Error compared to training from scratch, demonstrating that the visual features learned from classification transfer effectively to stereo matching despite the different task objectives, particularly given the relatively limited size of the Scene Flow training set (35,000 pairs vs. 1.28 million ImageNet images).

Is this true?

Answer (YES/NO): YES